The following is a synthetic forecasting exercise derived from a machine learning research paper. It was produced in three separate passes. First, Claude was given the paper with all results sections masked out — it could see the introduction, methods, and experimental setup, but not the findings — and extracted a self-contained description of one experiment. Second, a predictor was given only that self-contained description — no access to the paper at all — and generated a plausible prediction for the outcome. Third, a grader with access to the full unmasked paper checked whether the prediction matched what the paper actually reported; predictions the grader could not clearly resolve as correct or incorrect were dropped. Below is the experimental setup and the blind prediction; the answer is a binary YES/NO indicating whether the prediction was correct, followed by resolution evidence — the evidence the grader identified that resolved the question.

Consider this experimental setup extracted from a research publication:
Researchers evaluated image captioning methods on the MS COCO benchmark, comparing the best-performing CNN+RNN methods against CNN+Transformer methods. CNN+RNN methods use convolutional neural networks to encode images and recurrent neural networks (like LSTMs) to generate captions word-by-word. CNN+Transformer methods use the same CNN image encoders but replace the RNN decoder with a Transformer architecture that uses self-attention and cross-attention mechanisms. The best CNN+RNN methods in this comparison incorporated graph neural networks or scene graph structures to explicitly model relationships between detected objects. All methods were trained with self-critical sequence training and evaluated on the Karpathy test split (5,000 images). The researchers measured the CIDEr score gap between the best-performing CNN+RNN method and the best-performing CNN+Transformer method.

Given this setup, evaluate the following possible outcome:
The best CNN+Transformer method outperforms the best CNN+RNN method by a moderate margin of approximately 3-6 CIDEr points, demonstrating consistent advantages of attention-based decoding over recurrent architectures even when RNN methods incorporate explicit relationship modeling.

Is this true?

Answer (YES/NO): NO